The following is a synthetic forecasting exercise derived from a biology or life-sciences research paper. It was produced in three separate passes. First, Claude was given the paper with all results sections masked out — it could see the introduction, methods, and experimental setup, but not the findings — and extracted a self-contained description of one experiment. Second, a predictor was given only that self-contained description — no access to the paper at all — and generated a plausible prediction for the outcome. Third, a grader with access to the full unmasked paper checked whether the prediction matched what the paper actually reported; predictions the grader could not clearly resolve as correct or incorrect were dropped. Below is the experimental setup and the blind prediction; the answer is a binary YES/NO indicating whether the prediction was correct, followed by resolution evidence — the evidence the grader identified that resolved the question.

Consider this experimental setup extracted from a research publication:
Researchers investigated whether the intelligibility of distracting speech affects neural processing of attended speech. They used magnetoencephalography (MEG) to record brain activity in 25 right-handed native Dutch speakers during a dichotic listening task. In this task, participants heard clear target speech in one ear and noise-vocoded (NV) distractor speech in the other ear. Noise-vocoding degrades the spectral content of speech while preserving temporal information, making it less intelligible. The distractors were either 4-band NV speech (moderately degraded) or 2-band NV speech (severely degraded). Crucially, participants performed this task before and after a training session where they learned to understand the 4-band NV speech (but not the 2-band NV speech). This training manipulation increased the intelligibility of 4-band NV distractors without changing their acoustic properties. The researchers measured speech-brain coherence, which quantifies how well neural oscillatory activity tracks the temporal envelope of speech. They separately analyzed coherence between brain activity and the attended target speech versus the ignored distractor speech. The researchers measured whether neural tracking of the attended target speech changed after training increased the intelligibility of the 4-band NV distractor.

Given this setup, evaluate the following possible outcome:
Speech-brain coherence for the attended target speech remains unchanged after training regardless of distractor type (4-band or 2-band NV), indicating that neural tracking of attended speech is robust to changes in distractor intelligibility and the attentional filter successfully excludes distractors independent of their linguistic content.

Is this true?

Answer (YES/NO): NO